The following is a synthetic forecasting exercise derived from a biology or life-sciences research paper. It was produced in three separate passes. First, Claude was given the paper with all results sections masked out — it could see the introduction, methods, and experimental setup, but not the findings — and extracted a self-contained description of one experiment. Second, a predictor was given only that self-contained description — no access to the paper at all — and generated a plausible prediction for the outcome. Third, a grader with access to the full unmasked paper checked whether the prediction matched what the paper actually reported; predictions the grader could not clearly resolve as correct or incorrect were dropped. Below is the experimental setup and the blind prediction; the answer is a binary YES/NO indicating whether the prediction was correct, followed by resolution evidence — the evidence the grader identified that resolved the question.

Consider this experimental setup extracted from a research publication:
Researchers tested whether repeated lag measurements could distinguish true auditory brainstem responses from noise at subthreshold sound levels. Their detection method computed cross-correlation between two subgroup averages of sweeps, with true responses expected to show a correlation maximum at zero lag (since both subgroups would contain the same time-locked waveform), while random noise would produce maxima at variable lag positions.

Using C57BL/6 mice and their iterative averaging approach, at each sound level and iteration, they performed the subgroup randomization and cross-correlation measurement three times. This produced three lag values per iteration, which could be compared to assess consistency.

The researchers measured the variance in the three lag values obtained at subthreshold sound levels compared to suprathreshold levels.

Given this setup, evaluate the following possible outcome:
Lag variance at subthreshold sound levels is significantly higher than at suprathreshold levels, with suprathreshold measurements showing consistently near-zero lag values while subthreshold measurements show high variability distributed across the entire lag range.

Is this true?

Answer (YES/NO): YES